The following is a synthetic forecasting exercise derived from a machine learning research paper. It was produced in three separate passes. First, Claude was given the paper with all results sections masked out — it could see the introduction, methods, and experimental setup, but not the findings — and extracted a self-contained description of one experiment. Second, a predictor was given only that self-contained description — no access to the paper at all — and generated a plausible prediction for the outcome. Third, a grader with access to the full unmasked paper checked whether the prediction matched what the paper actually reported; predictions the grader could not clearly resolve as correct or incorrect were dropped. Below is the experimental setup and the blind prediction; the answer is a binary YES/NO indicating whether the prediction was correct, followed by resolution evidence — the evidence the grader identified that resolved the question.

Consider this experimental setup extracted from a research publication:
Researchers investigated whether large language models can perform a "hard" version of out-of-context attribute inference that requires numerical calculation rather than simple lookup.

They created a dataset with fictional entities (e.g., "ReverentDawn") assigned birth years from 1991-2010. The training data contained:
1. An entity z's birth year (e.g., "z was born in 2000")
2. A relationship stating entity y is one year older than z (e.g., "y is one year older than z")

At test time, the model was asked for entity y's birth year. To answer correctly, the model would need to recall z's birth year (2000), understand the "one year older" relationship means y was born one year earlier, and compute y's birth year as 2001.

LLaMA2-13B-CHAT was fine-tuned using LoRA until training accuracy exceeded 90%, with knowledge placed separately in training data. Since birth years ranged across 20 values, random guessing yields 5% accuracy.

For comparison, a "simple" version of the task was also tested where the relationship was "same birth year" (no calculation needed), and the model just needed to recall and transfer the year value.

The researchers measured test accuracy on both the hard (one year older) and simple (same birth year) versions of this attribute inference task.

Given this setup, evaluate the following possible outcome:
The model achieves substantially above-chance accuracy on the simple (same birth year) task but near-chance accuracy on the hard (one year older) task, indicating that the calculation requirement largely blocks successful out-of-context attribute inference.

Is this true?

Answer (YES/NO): NO